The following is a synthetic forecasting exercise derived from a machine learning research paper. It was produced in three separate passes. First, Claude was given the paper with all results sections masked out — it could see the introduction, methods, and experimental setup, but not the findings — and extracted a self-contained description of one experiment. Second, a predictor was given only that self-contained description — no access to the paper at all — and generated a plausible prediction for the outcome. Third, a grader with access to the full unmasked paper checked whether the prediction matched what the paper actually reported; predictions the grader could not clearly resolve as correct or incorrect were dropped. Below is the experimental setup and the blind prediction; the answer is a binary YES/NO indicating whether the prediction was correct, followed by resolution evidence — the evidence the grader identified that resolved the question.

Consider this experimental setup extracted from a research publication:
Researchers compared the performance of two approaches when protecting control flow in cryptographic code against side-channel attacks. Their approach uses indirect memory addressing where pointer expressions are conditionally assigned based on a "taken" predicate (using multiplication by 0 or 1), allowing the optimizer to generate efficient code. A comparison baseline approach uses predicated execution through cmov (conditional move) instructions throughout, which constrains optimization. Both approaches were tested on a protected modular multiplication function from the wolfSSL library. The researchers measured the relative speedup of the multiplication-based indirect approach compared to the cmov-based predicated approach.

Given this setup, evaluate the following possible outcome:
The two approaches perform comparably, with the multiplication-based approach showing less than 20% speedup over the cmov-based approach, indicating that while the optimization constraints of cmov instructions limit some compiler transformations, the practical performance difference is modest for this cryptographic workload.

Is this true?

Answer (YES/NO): NO